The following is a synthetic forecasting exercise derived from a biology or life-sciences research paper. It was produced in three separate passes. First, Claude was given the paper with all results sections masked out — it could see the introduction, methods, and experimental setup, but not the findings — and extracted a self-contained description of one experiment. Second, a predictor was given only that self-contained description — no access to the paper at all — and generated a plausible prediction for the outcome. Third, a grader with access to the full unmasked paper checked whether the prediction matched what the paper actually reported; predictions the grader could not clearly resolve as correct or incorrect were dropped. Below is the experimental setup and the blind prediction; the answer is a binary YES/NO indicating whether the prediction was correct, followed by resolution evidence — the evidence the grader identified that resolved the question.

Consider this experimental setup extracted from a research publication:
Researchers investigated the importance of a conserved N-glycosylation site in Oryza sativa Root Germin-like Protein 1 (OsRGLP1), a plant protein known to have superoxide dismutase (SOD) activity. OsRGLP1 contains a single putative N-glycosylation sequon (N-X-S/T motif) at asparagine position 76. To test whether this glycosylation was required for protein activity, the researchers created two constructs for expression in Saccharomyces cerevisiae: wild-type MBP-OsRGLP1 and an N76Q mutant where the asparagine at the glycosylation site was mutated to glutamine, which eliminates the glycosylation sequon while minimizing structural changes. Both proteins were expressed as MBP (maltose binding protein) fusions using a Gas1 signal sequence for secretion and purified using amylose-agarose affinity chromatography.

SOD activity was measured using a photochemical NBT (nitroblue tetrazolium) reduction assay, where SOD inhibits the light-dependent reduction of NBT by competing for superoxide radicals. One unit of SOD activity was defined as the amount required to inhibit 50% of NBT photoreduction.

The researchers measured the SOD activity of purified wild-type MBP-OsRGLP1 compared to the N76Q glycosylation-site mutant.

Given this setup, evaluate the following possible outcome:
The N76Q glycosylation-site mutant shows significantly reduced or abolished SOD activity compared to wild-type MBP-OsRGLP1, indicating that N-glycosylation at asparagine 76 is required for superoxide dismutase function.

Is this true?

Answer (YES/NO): NO